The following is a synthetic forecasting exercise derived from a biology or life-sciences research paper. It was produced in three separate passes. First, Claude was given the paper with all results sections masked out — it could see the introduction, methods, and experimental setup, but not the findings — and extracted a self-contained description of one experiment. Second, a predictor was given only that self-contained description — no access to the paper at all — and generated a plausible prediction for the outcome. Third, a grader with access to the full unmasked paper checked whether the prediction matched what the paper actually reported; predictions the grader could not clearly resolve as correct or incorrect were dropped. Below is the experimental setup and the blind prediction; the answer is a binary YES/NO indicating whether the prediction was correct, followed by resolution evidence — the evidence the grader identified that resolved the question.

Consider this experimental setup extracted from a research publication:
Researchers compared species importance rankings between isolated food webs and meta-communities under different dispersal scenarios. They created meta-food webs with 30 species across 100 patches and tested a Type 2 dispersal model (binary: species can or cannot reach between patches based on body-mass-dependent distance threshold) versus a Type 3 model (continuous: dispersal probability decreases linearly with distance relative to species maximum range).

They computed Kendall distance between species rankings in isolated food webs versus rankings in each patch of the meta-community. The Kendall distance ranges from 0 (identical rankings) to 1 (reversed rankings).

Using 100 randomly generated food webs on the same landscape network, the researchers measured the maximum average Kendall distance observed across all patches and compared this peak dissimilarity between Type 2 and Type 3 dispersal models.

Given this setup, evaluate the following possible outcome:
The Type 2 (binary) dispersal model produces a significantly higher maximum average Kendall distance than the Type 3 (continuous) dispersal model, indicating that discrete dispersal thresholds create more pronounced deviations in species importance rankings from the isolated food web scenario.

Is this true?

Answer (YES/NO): YES